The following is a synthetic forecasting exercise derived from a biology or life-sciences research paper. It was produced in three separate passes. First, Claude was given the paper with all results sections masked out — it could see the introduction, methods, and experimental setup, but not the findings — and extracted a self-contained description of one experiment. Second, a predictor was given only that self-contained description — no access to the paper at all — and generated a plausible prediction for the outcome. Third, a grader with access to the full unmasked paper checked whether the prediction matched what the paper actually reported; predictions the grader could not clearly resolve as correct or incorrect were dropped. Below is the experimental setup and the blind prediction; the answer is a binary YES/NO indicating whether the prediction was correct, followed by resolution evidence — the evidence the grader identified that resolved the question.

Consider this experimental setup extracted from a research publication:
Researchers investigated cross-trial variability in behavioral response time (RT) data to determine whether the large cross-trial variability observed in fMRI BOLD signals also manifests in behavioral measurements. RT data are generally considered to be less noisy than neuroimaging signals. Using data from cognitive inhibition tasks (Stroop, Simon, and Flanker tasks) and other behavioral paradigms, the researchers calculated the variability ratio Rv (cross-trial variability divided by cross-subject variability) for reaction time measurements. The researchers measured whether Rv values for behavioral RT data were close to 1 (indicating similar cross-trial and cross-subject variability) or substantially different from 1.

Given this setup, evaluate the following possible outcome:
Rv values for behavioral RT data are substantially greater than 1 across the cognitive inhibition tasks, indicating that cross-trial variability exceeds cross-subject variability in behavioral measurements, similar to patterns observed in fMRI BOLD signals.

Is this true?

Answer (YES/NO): YES